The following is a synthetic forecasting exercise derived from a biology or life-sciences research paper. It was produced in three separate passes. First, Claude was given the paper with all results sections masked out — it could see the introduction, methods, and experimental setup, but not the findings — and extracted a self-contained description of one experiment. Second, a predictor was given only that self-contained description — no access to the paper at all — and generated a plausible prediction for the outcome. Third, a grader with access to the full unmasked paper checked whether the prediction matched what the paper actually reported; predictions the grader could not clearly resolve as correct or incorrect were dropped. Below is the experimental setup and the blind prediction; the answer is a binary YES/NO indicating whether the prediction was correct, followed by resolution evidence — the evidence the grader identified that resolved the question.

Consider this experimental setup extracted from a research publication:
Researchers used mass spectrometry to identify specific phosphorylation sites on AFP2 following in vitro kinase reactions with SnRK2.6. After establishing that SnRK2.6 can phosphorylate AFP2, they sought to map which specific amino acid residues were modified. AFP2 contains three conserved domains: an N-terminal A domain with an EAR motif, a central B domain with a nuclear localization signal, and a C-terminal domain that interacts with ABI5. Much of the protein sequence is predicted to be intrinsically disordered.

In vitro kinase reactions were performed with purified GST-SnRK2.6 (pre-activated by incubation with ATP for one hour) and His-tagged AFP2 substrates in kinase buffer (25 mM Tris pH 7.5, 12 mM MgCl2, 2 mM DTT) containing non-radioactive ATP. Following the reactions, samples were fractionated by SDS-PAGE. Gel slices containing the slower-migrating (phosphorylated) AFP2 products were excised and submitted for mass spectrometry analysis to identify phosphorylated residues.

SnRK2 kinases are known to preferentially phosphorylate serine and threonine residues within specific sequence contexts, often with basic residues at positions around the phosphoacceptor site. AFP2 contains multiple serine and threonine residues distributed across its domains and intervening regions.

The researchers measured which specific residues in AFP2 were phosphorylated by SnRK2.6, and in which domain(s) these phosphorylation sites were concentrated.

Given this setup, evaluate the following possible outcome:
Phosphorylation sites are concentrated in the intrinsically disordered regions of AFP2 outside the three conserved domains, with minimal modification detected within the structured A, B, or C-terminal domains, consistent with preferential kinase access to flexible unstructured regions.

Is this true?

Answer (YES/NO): NO